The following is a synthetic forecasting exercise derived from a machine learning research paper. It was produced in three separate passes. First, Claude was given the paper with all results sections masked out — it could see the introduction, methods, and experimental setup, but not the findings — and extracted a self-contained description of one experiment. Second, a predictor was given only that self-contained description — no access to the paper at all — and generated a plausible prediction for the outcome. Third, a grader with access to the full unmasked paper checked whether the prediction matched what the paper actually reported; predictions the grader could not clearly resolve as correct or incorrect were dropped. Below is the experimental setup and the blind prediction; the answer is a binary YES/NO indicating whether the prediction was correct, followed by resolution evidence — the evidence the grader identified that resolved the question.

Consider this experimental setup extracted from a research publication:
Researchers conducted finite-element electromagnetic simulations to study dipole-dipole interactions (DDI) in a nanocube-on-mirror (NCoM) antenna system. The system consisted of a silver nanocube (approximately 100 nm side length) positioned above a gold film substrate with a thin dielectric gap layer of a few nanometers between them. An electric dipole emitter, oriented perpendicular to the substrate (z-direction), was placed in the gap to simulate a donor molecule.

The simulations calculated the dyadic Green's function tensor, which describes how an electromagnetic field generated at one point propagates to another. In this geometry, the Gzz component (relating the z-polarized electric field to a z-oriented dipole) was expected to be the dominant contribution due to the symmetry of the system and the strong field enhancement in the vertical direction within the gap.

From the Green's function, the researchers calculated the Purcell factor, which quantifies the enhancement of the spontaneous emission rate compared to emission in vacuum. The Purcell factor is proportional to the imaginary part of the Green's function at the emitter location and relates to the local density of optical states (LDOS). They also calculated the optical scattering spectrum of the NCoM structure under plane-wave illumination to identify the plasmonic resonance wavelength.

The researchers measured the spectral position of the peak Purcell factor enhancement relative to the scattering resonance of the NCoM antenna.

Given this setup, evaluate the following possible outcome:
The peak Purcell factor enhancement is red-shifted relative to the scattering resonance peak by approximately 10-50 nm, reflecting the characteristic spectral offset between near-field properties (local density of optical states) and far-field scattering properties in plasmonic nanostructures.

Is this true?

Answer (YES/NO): NO